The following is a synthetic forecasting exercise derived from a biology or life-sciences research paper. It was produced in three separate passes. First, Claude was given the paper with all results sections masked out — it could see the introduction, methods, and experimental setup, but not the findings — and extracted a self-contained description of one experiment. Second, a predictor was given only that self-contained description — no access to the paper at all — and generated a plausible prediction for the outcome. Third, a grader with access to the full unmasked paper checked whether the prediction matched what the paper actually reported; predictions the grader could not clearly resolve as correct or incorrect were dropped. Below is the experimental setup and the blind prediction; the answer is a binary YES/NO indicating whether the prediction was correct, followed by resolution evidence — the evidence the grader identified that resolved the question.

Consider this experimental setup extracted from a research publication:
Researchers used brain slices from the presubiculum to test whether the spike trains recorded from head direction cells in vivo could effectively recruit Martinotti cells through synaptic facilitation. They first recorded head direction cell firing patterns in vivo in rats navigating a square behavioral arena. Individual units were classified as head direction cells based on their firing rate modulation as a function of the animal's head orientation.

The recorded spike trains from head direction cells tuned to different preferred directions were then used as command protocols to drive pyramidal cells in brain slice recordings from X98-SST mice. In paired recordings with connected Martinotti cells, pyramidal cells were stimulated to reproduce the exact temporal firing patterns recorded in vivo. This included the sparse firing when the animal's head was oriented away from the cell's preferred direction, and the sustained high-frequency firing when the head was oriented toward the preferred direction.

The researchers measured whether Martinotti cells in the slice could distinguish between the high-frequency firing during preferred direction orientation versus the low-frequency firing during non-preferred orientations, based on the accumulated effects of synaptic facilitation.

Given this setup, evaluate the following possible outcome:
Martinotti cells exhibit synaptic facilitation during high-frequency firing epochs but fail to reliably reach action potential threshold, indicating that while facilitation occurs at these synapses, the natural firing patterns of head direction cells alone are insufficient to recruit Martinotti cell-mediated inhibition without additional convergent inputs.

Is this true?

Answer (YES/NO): NO